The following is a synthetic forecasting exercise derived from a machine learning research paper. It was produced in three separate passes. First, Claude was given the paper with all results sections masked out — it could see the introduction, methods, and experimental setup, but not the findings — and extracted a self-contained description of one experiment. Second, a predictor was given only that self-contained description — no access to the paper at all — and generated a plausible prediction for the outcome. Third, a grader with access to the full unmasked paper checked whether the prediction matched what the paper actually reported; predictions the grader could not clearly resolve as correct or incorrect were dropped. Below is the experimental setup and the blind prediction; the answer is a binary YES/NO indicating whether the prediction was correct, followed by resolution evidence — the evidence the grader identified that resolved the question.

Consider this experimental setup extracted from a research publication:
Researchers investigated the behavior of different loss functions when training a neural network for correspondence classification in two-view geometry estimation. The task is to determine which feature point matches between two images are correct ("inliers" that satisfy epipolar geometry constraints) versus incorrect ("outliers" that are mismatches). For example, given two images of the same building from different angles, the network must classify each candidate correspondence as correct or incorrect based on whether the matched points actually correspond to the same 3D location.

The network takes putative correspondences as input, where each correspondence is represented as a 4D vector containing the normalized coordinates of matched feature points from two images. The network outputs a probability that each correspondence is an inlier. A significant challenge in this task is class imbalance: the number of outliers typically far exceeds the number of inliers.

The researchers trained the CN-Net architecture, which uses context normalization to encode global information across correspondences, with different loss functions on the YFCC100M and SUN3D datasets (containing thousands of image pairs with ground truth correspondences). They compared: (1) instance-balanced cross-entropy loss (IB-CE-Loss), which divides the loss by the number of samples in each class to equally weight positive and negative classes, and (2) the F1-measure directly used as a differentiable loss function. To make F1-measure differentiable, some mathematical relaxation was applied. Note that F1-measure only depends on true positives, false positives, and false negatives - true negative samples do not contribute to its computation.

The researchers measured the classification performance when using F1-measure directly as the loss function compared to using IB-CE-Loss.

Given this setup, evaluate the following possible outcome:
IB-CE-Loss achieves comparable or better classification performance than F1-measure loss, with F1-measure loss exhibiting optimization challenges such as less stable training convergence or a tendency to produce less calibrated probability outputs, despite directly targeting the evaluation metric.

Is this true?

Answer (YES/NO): NO